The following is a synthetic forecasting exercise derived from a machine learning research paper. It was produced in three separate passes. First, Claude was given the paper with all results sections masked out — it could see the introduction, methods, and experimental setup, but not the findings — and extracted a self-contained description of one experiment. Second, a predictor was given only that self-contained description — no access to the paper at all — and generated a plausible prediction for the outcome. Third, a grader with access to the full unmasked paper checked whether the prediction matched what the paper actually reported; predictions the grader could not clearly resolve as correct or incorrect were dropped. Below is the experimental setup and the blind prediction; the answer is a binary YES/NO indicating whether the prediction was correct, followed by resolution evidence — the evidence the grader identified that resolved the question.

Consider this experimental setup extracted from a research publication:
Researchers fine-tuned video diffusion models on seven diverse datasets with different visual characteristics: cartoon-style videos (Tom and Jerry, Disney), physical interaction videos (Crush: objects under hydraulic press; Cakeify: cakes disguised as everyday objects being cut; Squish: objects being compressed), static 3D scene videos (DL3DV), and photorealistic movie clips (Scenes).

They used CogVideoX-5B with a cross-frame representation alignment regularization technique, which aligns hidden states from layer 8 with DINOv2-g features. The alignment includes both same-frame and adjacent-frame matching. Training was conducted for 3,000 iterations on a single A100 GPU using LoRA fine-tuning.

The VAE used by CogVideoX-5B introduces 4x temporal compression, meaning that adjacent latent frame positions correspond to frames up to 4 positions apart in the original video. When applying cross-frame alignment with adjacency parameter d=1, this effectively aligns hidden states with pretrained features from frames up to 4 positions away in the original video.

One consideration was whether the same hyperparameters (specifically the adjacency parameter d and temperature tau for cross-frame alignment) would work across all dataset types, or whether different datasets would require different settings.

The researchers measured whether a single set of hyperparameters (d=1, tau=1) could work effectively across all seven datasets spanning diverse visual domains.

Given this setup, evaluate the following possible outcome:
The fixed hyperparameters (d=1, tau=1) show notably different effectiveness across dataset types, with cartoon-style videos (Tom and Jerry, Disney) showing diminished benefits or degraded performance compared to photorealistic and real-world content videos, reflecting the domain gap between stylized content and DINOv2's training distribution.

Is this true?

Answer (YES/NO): NO